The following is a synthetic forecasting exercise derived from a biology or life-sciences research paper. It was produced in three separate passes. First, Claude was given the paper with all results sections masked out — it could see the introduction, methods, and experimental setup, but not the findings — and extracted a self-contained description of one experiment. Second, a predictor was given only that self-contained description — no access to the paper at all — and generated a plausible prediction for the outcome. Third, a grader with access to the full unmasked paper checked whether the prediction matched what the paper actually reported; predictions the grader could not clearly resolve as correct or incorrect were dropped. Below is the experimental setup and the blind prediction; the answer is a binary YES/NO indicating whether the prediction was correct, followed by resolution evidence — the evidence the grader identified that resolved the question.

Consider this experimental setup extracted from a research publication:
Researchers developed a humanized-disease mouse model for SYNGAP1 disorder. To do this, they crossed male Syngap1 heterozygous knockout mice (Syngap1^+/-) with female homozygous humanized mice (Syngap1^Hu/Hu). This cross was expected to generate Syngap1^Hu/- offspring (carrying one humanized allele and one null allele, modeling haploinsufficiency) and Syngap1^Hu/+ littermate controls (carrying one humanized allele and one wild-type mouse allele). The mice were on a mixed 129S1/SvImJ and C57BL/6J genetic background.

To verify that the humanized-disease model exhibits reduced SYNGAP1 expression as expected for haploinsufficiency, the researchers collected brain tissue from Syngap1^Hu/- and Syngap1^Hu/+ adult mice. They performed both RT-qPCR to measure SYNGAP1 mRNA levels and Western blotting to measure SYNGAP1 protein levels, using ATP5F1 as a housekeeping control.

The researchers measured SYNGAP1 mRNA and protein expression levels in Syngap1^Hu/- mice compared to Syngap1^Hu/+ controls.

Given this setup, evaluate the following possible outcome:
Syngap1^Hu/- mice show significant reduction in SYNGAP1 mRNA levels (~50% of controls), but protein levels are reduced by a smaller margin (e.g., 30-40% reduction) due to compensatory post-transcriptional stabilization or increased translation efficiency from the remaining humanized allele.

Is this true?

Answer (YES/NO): NO